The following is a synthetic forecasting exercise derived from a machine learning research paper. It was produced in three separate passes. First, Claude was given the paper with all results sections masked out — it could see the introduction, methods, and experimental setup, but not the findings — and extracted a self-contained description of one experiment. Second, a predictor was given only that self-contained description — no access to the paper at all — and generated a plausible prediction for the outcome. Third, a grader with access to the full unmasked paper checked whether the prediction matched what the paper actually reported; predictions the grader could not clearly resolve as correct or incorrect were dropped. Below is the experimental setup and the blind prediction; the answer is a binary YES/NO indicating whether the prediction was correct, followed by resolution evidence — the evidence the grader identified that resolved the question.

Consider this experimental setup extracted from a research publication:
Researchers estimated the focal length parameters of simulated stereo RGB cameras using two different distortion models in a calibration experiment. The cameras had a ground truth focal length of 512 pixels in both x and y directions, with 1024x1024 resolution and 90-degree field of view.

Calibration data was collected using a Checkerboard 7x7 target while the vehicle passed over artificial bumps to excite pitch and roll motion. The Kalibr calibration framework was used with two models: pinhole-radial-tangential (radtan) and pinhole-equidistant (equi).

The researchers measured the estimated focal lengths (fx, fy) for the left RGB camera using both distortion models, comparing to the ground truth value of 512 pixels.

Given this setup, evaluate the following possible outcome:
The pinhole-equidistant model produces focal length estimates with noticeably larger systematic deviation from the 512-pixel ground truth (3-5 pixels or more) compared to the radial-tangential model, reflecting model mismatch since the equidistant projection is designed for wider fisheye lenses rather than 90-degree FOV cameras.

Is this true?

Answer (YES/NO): NO